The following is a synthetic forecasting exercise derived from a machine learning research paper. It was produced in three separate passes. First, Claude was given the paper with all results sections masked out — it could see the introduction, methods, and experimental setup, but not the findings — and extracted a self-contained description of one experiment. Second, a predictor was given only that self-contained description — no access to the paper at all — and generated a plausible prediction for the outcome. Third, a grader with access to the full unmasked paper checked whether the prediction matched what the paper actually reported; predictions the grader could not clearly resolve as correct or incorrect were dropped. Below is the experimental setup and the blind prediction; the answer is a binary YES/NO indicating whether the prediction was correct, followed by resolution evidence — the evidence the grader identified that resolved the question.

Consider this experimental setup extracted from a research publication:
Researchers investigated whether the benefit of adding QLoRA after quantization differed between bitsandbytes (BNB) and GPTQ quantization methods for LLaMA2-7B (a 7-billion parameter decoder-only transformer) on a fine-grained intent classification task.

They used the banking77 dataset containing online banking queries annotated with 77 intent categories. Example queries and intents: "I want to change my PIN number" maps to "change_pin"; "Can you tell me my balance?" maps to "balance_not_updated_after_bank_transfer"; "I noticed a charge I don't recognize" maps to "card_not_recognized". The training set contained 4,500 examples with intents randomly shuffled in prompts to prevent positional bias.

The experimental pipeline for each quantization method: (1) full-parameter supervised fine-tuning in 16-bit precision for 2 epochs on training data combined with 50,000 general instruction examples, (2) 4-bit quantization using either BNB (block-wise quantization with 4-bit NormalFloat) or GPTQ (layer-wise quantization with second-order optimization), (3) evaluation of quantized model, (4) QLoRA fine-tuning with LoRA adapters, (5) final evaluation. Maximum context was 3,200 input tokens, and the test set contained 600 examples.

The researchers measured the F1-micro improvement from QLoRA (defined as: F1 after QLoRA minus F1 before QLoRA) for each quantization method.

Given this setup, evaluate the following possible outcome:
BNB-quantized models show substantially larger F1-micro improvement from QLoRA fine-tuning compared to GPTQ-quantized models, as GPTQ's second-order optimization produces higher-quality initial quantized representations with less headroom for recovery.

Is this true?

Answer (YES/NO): NO